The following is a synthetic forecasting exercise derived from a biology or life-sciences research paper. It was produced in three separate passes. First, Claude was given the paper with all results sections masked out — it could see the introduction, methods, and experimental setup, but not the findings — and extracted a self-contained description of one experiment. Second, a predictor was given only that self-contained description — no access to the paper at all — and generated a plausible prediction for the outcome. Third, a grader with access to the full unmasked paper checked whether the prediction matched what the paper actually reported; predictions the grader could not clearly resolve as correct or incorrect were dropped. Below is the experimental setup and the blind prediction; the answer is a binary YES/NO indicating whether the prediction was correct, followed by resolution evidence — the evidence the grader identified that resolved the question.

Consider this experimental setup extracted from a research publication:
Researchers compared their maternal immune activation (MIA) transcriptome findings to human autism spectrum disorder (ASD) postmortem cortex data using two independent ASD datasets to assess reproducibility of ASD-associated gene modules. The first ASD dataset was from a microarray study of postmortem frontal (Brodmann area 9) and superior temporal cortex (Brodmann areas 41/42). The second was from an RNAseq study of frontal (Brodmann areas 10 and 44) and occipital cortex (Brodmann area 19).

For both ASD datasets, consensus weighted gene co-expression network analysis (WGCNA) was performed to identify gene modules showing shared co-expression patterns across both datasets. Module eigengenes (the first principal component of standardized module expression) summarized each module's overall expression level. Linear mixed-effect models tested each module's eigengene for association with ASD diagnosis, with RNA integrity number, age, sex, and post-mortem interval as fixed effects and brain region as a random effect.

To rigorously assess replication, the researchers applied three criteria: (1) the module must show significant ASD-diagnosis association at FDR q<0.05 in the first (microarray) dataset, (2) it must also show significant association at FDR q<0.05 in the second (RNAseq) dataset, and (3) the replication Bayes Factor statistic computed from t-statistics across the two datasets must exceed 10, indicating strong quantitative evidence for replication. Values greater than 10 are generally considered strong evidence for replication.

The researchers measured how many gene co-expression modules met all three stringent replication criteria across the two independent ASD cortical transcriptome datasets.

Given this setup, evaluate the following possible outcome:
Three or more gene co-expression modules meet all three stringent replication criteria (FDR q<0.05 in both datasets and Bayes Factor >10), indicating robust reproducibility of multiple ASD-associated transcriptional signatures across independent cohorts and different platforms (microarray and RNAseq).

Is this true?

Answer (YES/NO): YES